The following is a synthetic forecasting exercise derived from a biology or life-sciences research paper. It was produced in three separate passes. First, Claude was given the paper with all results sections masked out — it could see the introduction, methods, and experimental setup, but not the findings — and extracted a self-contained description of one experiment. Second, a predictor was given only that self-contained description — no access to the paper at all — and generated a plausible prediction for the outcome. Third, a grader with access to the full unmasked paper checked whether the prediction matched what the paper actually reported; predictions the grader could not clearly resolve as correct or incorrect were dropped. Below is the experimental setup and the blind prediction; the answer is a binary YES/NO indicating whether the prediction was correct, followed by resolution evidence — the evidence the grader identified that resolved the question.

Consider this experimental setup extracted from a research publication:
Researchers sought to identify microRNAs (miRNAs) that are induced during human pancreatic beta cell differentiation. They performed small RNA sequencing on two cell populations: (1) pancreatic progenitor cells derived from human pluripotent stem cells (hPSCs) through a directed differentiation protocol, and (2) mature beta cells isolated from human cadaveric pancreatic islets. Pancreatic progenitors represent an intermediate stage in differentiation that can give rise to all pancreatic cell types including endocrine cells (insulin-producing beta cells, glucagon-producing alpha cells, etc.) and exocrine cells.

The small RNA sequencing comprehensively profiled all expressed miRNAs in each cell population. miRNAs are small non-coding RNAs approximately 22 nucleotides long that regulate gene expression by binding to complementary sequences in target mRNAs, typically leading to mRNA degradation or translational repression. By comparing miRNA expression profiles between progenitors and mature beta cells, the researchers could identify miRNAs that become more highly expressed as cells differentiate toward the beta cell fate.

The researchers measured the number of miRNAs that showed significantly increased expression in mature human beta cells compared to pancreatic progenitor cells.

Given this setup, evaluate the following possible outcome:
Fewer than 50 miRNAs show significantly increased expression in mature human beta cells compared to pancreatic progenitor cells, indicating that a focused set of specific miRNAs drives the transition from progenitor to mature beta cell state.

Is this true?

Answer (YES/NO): YES